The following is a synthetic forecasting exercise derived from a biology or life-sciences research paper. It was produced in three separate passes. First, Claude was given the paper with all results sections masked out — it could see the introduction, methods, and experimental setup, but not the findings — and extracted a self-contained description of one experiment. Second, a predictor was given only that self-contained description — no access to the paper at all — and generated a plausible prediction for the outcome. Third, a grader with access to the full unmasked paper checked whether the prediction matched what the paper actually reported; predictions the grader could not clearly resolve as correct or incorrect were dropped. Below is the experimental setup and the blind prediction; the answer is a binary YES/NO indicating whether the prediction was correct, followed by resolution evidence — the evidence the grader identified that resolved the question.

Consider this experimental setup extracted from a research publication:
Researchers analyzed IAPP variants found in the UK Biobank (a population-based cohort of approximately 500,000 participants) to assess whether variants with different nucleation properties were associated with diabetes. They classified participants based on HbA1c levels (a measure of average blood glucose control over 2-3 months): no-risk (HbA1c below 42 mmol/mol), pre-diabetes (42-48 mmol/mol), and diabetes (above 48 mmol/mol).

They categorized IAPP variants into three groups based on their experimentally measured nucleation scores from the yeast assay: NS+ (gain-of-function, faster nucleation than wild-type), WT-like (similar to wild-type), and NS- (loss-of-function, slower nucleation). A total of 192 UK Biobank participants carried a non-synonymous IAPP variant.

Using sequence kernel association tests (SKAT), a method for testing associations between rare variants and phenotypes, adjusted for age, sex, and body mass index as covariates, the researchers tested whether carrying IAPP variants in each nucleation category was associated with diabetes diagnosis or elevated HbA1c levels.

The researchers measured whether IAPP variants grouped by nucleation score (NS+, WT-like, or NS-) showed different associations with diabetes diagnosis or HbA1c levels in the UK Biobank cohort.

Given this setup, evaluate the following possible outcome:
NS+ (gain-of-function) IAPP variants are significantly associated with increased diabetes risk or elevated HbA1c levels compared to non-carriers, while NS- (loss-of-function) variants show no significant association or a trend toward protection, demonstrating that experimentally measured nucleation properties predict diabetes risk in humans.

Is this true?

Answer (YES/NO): YES